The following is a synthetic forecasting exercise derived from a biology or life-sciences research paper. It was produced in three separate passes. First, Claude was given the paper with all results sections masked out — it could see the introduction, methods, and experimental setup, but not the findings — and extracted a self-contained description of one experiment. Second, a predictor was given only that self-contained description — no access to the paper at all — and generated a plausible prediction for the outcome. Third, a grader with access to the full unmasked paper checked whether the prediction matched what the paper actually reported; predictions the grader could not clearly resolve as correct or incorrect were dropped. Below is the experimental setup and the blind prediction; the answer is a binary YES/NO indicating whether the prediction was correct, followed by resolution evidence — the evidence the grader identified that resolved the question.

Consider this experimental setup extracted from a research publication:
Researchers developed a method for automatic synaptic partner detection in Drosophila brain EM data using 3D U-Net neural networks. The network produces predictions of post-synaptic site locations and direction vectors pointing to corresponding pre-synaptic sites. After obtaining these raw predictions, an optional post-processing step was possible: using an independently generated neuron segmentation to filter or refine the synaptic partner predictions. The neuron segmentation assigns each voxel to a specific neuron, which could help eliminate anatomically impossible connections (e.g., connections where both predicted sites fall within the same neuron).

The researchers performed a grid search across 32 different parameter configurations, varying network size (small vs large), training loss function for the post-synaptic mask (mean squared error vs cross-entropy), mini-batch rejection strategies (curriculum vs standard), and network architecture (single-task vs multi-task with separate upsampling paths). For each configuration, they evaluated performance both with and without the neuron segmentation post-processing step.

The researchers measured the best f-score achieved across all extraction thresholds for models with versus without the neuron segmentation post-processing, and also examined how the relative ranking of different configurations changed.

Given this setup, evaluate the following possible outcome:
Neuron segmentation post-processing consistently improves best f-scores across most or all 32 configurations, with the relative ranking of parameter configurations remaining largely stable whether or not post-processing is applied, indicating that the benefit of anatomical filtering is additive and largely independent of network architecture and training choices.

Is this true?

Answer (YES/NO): NO